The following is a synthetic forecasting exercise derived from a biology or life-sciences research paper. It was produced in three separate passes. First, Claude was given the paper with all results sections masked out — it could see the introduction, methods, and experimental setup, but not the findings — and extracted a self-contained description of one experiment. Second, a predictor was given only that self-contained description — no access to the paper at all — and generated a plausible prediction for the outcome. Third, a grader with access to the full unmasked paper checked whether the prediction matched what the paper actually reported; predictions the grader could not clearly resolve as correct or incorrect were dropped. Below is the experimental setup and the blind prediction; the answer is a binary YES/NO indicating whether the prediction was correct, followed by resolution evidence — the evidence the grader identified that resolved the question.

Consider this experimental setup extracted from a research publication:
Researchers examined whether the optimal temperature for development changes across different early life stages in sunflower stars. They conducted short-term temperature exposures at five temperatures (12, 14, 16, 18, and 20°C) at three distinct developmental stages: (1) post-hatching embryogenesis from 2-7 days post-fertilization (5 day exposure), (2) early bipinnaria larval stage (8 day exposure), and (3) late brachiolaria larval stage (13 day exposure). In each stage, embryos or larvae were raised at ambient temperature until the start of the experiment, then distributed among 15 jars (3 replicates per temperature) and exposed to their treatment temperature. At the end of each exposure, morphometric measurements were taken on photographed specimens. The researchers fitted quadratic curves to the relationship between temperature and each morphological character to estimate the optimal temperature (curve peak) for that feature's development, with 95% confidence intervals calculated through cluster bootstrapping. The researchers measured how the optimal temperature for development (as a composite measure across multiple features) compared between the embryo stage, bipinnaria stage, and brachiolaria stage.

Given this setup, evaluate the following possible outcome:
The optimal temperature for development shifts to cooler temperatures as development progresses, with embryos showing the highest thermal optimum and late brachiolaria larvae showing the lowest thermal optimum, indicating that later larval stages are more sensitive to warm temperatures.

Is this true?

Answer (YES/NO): NO